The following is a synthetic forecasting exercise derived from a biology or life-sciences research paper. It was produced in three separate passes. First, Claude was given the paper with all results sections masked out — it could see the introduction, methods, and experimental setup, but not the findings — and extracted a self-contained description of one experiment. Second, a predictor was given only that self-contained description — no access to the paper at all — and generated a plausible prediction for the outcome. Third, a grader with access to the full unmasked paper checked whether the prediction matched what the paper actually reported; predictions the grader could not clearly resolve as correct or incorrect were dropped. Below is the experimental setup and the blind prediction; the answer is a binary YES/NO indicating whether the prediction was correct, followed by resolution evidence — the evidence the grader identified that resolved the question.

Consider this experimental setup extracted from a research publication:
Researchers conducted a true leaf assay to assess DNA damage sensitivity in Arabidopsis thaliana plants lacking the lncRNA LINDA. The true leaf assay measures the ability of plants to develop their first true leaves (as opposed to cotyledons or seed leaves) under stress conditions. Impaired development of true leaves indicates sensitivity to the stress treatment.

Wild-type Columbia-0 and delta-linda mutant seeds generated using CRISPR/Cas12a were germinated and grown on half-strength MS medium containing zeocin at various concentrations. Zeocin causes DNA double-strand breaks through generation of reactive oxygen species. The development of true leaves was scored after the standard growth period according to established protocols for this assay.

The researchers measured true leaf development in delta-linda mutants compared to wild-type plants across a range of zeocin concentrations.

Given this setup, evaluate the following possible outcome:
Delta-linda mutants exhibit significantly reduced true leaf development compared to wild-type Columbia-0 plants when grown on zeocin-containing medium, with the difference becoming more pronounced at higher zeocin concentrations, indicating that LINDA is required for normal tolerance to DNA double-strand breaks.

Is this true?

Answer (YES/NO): NO